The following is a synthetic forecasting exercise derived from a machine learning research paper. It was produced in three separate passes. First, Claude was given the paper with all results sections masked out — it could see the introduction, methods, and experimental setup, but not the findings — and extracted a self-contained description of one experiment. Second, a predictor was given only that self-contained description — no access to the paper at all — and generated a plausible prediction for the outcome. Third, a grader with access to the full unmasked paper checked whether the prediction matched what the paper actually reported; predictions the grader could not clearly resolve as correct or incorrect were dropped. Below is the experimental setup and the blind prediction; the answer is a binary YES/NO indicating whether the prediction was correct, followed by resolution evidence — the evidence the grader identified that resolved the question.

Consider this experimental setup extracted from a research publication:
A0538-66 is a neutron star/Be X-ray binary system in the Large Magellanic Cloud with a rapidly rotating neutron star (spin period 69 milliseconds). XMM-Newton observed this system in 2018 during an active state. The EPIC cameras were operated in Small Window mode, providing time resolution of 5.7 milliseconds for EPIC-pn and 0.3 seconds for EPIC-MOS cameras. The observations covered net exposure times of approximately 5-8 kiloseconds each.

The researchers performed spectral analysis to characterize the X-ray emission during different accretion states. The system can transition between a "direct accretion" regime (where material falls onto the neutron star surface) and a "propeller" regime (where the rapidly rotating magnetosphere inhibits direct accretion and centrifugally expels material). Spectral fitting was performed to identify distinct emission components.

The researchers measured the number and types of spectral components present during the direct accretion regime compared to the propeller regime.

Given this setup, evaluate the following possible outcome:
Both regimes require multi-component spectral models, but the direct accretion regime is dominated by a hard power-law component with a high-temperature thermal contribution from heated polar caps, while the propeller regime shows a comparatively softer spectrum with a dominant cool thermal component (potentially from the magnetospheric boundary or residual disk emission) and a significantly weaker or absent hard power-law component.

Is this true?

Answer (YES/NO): NO